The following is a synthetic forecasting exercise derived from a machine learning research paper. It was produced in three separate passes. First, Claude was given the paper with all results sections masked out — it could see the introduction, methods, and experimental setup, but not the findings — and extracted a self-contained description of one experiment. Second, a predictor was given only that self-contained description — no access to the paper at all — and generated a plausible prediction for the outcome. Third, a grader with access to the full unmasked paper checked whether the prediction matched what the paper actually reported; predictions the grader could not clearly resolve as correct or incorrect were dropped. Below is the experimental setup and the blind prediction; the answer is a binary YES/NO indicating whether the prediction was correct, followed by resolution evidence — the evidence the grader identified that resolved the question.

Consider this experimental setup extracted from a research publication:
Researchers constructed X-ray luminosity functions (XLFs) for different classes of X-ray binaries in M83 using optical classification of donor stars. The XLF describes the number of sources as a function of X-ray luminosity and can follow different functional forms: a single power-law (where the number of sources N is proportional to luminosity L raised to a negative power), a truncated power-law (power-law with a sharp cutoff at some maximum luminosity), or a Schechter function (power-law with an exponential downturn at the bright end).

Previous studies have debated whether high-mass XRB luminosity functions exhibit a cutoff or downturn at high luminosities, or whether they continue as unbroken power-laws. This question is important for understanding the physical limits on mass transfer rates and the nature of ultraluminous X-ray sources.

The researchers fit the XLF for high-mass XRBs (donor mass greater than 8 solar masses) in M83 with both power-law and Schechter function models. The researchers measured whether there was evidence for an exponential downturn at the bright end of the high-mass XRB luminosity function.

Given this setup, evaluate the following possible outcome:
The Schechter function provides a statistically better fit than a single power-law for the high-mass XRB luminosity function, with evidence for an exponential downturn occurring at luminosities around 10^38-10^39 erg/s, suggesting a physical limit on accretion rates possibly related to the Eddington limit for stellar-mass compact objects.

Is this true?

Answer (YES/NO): NO